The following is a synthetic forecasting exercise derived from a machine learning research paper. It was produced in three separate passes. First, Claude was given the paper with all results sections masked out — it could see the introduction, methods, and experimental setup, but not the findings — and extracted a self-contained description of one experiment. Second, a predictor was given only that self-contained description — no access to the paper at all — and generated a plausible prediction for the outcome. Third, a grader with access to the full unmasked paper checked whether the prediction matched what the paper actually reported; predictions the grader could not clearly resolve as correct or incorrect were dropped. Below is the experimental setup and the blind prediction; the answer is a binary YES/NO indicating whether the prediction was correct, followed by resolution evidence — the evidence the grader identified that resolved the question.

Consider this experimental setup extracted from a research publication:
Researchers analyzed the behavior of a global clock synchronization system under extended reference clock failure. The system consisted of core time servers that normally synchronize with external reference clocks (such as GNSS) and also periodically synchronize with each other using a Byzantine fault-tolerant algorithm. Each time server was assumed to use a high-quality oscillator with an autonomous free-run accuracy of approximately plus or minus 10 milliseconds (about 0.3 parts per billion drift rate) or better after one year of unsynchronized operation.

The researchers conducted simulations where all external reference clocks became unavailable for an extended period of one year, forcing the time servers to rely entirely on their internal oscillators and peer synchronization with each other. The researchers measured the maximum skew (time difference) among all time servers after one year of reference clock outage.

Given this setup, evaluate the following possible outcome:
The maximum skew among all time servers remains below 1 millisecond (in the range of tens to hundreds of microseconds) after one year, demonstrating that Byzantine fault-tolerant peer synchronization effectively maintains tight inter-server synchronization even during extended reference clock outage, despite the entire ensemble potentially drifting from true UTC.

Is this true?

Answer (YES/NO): NO